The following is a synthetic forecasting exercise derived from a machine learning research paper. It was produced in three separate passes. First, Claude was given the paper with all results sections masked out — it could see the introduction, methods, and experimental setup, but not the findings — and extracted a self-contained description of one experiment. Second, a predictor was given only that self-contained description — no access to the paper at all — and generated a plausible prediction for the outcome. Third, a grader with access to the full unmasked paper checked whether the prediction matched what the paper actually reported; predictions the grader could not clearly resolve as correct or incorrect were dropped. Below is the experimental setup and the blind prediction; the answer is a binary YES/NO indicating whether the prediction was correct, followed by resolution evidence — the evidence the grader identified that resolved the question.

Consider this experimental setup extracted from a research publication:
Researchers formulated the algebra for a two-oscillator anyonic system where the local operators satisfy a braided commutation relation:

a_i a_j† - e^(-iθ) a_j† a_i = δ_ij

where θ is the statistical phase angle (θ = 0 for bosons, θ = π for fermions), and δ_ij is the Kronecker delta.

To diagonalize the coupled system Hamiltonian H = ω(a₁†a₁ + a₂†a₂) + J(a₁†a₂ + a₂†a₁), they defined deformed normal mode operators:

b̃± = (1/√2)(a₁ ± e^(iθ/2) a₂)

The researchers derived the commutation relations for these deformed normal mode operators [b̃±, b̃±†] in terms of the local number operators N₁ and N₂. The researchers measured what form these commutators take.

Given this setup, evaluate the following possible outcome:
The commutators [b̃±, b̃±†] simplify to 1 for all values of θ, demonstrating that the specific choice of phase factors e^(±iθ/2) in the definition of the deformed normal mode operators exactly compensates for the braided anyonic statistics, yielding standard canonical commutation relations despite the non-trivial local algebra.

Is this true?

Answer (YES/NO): NO